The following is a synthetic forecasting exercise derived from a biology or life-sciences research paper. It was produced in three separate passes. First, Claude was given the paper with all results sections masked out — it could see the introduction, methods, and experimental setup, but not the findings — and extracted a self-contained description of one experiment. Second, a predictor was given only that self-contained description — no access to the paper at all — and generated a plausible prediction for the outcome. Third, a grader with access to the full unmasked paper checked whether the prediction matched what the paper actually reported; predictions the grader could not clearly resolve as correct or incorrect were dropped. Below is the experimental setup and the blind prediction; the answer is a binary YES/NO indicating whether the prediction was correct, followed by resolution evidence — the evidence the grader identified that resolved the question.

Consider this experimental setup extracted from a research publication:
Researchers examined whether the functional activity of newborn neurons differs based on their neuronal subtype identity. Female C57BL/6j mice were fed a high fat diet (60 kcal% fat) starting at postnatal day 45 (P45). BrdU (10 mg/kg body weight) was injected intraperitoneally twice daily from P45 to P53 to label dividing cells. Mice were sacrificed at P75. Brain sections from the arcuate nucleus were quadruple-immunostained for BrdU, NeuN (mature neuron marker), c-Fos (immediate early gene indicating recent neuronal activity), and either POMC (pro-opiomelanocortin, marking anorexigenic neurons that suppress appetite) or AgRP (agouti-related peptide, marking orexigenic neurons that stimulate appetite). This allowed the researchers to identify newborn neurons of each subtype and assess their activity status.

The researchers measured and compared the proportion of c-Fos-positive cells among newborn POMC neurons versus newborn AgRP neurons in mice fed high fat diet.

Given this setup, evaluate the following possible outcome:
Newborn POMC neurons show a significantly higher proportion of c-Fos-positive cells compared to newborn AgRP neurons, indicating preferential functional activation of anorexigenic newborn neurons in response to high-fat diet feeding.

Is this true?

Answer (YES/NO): NO